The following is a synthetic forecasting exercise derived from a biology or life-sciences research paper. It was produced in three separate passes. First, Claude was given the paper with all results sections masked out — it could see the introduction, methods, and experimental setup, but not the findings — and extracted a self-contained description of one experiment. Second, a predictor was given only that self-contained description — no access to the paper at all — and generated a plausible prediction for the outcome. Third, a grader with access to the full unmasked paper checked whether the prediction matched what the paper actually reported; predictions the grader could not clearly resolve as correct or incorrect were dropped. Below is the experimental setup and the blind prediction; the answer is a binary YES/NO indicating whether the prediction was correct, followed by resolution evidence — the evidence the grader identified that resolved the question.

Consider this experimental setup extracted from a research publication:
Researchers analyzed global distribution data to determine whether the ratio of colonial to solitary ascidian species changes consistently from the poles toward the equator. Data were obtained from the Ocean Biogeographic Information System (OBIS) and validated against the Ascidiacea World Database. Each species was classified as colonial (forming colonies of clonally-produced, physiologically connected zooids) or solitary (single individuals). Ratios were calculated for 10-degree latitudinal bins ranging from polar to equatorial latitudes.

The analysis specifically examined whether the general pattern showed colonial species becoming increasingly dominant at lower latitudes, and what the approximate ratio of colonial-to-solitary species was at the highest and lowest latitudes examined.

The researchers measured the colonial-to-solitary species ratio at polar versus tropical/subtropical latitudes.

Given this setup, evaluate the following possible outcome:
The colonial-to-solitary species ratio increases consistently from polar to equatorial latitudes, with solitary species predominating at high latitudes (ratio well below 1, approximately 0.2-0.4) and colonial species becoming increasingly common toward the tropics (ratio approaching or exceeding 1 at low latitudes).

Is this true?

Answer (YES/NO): NO